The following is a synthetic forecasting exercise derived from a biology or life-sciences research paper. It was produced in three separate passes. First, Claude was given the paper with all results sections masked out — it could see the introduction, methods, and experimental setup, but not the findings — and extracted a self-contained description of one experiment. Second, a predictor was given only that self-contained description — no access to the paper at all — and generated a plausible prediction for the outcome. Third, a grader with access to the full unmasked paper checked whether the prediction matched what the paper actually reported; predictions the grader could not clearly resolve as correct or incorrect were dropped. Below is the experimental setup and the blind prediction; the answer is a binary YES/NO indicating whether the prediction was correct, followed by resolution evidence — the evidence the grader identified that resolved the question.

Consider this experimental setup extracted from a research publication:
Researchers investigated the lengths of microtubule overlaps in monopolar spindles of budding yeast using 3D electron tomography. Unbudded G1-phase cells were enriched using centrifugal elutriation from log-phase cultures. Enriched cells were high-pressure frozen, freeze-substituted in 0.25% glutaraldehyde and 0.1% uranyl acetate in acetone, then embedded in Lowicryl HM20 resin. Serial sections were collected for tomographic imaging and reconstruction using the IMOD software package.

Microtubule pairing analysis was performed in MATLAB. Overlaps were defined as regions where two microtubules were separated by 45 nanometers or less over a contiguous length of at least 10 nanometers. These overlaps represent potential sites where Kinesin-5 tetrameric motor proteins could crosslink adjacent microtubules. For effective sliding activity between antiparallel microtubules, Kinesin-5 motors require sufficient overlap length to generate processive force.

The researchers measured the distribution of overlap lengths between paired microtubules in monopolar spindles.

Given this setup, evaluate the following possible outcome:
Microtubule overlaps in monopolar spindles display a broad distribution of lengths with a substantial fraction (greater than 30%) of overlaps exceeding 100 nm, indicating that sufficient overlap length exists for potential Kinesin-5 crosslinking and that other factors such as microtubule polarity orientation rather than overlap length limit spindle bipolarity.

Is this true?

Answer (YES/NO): NO